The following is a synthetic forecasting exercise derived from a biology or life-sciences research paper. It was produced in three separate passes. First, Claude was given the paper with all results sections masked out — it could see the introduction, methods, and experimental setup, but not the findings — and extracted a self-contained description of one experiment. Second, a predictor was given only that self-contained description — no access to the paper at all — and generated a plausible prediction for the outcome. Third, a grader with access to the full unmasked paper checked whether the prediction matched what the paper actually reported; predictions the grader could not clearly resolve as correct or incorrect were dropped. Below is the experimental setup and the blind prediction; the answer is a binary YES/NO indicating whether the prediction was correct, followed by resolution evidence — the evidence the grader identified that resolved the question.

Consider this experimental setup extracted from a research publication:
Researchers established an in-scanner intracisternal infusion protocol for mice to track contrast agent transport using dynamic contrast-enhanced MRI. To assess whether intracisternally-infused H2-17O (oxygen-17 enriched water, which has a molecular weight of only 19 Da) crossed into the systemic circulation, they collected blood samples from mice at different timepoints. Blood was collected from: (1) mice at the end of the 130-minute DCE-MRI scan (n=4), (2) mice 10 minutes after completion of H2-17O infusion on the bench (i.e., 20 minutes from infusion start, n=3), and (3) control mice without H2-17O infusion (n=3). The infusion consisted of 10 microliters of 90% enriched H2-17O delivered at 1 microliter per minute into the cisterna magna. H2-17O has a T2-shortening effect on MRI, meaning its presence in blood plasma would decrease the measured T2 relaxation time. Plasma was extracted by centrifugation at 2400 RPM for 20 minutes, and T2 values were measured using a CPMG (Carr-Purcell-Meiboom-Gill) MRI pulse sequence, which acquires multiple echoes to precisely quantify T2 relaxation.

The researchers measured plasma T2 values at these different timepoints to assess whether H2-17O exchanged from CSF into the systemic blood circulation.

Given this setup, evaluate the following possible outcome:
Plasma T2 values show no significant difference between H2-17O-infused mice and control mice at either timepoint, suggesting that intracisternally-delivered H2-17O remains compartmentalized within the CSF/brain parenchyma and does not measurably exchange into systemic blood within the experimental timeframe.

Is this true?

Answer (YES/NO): YES